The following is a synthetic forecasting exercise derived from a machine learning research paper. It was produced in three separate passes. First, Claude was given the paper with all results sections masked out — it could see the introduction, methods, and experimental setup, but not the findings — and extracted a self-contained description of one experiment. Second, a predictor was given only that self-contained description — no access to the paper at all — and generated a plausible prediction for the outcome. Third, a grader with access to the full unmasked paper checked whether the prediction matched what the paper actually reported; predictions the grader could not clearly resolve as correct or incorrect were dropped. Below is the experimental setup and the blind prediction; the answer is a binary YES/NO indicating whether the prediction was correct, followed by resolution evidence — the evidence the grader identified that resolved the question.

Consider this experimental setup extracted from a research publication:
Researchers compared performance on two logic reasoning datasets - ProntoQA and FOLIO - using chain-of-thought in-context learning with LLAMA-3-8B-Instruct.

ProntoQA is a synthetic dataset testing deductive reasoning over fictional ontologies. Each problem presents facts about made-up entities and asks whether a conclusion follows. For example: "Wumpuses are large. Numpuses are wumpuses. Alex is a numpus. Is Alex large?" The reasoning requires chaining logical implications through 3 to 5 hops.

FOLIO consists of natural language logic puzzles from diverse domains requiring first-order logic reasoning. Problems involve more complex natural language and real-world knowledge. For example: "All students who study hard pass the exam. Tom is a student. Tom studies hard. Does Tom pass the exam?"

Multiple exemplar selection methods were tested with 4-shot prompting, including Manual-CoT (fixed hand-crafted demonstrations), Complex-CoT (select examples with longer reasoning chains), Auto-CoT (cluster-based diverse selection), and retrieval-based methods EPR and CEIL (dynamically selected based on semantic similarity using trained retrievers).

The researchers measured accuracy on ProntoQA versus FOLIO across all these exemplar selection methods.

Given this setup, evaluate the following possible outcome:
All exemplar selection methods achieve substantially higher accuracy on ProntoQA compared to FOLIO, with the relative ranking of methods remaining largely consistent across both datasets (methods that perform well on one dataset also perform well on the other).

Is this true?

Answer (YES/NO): NO